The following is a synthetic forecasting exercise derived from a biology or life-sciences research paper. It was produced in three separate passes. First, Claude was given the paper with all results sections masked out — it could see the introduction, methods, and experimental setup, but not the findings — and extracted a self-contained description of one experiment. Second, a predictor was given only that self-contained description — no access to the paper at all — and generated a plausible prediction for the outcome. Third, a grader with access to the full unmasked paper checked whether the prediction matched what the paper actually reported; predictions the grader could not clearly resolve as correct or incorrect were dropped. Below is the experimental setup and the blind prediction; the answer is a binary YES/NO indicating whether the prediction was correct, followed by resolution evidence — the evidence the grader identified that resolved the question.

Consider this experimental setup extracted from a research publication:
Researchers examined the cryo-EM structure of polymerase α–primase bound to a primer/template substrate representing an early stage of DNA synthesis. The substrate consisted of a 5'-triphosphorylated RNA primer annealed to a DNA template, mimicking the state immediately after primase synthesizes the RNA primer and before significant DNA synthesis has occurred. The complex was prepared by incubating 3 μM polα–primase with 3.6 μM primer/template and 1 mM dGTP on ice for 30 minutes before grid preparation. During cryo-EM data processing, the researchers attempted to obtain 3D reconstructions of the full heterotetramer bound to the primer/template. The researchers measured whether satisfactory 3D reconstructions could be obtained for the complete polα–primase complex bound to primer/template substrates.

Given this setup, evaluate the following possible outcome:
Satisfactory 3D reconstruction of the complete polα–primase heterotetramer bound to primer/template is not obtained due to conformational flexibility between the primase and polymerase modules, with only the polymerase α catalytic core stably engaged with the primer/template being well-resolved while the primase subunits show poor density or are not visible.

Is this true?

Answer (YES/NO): NO